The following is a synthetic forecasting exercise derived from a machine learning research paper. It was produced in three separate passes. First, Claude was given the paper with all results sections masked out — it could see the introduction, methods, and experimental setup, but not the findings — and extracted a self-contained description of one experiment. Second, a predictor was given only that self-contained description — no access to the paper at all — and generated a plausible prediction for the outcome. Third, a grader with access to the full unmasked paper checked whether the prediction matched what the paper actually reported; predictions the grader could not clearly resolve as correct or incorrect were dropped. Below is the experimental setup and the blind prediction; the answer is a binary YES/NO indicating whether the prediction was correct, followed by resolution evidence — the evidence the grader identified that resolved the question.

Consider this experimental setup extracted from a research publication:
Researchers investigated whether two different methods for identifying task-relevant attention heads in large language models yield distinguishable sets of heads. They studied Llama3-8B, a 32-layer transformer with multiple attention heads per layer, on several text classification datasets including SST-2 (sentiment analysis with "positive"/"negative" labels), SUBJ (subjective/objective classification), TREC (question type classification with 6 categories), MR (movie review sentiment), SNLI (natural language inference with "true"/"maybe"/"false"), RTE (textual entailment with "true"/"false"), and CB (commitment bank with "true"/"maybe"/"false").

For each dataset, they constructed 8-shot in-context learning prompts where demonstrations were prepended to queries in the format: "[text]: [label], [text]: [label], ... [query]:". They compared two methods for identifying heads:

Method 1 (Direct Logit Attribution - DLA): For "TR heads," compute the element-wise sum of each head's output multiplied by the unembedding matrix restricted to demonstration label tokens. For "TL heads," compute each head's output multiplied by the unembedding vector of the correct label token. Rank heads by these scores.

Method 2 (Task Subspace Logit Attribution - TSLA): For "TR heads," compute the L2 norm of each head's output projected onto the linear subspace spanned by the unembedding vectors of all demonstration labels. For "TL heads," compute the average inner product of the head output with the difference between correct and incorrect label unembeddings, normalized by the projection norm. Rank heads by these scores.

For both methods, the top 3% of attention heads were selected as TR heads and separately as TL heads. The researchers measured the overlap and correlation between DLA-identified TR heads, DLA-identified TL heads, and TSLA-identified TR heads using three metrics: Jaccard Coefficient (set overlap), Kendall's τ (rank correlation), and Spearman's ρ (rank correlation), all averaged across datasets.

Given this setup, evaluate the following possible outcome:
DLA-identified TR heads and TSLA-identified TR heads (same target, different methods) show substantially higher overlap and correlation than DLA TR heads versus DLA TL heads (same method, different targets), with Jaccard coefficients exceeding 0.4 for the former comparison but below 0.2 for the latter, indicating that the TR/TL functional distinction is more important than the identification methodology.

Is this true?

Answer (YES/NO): NO